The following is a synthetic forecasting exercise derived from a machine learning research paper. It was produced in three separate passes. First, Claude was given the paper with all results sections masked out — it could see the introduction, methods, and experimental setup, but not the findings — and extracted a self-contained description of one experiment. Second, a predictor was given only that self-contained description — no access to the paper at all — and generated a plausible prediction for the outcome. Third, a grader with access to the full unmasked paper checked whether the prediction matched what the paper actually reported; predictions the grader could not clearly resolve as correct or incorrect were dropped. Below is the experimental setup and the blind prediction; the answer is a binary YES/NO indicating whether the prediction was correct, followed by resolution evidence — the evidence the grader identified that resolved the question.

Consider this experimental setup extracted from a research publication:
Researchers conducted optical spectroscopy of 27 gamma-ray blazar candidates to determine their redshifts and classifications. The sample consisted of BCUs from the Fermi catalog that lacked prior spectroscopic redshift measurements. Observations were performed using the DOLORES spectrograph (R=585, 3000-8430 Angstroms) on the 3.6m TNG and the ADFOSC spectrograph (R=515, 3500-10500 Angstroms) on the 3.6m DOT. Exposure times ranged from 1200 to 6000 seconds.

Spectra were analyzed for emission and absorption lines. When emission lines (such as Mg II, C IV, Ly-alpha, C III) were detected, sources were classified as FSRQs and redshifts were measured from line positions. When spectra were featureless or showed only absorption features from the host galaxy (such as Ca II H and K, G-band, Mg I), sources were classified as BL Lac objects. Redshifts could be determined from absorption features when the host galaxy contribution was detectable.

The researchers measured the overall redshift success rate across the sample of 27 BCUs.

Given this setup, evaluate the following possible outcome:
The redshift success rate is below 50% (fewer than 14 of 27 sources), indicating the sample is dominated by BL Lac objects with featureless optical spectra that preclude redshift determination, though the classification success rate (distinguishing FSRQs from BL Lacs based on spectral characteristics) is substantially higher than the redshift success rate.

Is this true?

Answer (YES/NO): YES